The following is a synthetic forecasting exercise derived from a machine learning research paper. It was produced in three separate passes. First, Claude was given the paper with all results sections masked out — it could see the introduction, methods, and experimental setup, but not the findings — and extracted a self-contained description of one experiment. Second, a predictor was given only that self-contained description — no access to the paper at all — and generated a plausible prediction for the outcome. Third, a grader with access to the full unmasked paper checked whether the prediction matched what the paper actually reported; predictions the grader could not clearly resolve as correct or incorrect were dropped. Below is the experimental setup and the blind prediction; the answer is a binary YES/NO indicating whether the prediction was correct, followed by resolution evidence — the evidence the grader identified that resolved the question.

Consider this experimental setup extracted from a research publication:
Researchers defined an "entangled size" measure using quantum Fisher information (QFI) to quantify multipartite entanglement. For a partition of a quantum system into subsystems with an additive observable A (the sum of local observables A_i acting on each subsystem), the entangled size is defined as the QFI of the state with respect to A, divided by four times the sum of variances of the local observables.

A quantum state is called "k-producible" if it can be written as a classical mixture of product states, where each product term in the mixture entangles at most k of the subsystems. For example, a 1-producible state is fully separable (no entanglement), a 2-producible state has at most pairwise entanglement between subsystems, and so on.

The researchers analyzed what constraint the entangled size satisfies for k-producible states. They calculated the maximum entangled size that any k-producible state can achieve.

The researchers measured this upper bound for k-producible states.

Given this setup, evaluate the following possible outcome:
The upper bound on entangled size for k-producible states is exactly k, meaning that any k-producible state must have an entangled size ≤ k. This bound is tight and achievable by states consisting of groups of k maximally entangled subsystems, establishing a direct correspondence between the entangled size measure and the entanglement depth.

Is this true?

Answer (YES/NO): YES